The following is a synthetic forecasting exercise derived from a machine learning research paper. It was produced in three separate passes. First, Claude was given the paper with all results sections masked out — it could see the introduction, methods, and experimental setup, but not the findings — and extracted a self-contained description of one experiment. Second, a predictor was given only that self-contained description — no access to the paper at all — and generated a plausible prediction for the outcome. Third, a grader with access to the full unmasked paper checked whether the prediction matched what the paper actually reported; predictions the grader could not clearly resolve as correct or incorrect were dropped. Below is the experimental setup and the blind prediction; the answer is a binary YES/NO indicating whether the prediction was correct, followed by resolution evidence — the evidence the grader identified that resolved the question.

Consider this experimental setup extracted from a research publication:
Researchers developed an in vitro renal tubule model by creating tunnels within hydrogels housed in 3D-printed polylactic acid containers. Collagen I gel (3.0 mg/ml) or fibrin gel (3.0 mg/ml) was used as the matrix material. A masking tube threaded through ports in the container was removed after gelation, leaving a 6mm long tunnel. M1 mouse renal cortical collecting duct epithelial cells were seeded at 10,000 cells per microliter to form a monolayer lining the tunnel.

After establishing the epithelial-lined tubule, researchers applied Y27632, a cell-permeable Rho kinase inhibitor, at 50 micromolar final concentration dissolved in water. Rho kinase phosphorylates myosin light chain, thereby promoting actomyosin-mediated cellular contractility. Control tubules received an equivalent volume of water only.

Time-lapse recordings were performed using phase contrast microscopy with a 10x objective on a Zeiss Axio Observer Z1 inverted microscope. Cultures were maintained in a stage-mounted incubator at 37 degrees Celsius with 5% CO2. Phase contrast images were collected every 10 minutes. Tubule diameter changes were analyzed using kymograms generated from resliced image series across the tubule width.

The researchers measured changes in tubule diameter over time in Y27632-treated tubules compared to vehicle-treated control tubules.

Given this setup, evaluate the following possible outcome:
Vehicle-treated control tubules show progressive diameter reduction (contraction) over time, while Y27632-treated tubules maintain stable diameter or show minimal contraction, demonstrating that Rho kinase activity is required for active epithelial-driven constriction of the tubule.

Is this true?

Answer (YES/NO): NO